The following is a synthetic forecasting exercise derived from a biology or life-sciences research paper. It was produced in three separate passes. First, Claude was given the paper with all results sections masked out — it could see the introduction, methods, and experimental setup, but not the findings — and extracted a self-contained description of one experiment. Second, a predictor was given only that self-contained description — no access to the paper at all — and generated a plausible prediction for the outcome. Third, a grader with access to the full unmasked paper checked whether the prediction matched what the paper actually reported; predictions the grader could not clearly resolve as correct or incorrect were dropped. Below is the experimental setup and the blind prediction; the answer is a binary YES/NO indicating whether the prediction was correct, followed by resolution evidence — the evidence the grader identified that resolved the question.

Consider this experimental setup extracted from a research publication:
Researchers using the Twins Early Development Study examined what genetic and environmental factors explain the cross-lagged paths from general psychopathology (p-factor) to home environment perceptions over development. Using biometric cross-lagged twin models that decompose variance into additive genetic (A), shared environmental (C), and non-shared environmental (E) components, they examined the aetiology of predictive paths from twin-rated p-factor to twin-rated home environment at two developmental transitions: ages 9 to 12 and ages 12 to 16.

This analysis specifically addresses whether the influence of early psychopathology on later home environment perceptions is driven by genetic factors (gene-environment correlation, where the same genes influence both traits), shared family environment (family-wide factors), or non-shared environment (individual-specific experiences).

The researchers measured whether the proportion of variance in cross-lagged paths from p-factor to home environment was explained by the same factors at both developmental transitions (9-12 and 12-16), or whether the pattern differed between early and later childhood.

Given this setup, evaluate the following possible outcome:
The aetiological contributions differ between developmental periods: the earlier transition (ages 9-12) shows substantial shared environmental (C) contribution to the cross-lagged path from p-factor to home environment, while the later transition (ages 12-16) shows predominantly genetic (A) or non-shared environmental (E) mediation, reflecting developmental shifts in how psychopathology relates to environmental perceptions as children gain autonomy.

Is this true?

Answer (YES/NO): YES